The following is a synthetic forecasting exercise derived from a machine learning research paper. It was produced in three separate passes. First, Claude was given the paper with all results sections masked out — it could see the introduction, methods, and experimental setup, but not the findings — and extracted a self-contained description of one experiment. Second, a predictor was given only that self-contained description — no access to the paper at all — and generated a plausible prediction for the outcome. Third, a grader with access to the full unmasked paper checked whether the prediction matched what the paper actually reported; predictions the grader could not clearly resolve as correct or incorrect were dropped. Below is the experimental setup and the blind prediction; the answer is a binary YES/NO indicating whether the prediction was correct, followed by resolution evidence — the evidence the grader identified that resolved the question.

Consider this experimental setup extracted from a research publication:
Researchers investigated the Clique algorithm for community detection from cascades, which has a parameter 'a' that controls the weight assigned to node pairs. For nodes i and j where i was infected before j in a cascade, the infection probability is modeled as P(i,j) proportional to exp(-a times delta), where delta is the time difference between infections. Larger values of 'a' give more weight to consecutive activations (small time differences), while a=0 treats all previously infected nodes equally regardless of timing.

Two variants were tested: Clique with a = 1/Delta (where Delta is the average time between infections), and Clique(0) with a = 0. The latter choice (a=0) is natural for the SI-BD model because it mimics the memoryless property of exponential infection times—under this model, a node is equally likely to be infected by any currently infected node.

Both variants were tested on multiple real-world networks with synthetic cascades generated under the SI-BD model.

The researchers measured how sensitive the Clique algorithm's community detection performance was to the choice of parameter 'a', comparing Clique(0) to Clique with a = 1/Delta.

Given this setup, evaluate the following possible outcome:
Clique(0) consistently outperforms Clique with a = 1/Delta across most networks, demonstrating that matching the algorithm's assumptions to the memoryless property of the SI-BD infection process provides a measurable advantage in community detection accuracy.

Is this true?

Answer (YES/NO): NO